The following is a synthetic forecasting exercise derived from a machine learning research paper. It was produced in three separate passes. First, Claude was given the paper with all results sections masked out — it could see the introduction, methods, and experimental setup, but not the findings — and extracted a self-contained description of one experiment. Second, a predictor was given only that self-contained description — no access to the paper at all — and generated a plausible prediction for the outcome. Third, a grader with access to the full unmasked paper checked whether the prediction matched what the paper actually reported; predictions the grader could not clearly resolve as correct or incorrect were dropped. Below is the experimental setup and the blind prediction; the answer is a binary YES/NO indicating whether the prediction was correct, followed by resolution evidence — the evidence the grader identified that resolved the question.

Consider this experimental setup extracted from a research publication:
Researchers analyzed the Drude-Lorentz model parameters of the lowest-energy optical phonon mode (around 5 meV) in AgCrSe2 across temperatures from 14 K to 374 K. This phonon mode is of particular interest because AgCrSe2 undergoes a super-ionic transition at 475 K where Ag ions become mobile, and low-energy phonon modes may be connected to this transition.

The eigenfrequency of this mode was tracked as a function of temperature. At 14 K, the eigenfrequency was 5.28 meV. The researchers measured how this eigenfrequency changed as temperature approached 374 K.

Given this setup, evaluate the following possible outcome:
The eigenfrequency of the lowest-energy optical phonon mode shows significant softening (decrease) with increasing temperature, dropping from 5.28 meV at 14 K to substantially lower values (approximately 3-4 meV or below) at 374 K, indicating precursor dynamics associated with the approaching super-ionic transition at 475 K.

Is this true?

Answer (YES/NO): NO